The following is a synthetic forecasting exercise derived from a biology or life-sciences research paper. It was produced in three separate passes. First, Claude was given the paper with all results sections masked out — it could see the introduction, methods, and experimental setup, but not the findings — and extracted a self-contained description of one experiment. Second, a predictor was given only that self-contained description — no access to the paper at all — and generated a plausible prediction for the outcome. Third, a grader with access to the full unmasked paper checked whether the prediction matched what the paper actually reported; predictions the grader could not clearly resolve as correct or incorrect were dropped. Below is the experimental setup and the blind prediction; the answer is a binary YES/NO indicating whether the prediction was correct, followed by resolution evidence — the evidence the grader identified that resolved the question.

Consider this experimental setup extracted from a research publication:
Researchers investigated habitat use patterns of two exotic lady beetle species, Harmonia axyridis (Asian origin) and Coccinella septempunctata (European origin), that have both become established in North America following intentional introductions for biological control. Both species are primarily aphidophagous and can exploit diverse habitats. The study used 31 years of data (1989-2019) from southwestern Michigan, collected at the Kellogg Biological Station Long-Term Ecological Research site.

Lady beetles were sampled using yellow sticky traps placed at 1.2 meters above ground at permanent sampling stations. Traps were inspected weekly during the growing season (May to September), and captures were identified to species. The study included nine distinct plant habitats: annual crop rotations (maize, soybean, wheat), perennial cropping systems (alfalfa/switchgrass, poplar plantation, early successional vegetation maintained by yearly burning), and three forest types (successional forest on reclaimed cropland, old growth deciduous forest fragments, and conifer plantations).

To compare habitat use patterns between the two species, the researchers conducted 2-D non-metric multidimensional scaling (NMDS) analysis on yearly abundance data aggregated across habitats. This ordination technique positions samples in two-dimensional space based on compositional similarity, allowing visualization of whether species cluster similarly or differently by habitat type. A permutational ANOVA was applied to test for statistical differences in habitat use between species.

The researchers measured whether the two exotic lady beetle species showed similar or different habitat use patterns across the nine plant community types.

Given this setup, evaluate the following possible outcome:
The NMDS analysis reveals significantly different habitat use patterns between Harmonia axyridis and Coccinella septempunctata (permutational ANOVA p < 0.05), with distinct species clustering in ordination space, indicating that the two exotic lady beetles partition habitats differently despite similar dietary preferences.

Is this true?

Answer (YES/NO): YES